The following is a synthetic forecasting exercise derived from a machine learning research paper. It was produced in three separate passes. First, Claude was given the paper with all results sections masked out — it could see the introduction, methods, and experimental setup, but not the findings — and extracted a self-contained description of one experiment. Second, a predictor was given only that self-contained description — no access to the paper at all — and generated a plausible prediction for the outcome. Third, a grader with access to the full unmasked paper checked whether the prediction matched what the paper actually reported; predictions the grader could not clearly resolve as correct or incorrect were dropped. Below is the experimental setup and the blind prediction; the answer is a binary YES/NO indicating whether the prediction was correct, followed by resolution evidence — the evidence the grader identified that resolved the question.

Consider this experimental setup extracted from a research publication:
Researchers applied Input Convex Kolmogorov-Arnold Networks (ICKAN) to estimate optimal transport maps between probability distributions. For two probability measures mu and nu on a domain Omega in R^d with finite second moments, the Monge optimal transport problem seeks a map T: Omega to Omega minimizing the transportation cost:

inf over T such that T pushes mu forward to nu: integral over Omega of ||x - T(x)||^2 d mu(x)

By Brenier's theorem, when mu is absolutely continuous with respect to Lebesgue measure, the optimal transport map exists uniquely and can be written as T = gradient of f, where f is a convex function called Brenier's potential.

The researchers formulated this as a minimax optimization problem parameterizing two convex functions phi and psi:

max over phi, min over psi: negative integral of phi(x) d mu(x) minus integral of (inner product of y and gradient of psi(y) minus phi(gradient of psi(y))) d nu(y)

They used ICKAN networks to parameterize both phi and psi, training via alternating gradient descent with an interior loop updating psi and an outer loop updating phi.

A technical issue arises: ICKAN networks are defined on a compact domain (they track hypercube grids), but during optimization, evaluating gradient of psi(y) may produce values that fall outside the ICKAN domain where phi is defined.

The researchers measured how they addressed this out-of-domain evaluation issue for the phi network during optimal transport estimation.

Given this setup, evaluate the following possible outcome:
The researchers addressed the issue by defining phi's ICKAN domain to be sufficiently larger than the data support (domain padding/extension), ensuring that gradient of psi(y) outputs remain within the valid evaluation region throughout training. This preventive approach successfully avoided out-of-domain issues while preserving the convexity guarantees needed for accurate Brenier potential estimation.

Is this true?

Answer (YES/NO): NO